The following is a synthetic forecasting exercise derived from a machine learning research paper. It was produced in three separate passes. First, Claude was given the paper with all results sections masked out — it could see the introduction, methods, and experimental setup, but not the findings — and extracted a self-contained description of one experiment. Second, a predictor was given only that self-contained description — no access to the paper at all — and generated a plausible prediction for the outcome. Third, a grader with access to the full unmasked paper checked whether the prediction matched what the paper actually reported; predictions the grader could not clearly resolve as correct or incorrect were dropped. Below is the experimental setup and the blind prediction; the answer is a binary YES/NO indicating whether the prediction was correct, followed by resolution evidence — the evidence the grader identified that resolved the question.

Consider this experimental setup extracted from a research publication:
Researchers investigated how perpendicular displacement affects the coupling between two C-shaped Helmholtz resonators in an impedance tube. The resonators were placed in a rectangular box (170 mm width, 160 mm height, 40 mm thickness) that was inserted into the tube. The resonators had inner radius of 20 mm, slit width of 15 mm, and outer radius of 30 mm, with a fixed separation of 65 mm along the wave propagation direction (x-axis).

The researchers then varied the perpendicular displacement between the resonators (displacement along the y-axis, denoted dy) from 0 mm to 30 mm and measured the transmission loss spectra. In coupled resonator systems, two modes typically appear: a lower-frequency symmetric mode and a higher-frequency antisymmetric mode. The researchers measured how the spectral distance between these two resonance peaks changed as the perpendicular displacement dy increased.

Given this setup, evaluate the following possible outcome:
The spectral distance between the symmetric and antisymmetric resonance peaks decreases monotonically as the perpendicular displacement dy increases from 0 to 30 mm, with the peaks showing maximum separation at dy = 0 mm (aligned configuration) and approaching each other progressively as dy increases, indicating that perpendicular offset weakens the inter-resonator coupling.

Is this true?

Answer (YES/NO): YES